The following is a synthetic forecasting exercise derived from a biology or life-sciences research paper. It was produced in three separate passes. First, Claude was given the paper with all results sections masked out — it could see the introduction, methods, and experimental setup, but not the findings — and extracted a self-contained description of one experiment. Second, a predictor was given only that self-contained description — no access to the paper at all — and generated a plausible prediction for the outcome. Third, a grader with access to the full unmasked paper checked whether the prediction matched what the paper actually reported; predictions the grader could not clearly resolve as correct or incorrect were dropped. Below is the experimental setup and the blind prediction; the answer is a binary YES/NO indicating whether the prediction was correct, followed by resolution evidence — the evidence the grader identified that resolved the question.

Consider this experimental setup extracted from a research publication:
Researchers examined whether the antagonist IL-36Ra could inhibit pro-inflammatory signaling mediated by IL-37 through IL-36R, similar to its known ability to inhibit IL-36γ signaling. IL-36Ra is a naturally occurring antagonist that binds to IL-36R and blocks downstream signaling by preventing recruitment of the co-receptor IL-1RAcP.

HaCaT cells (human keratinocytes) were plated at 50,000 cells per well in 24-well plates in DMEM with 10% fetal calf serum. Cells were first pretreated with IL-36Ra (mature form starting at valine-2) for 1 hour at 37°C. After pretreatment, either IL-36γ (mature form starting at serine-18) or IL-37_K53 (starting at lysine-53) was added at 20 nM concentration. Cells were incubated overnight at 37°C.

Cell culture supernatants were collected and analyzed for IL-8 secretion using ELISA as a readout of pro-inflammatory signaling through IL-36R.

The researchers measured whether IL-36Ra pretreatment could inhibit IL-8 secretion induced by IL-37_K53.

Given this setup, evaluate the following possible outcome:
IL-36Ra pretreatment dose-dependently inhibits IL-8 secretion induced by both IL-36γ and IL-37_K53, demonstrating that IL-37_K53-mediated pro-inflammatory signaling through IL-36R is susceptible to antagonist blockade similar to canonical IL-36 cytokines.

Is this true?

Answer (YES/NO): YES